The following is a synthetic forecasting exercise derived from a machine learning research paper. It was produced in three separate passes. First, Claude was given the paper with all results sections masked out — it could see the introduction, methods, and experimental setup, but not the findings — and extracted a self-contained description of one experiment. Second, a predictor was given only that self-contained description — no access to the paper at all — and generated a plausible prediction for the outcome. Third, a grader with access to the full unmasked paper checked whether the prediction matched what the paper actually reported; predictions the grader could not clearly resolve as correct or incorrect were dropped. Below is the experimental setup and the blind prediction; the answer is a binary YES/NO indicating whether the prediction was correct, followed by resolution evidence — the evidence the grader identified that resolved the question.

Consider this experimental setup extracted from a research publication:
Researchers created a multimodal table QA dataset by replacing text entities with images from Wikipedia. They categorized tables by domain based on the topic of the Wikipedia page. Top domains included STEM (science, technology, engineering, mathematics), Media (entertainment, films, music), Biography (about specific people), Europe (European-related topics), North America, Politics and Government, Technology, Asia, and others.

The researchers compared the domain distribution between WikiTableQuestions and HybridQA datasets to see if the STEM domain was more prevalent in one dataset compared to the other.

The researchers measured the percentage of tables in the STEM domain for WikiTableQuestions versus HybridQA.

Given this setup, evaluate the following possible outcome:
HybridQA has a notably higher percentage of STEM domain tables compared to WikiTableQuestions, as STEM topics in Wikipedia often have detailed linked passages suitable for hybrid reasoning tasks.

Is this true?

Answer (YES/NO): NO